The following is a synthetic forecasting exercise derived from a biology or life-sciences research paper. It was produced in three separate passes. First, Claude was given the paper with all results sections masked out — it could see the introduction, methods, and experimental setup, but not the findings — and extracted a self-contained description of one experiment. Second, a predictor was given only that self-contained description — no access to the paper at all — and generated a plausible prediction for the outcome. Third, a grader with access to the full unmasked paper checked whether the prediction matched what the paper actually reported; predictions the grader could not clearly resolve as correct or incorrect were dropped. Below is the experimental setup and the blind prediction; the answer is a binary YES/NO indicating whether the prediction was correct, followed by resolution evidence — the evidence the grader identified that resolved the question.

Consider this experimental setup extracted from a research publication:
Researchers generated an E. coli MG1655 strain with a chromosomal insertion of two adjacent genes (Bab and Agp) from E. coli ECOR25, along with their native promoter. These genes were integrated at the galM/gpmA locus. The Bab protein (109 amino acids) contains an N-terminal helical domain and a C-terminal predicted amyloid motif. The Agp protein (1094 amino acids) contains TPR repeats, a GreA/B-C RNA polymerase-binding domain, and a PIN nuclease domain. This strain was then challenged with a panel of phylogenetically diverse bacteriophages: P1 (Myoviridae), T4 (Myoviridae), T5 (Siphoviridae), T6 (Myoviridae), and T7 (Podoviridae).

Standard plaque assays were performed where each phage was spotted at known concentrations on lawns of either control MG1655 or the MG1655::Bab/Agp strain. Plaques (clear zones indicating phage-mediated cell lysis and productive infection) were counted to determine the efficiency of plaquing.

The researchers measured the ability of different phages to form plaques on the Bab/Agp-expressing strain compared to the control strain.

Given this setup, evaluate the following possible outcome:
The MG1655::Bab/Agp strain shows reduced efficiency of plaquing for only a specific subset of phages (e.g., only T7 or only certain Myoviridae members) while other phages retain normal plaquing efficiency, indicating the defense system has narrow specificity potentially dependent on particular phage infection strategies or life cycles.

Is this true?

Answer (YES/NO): YES